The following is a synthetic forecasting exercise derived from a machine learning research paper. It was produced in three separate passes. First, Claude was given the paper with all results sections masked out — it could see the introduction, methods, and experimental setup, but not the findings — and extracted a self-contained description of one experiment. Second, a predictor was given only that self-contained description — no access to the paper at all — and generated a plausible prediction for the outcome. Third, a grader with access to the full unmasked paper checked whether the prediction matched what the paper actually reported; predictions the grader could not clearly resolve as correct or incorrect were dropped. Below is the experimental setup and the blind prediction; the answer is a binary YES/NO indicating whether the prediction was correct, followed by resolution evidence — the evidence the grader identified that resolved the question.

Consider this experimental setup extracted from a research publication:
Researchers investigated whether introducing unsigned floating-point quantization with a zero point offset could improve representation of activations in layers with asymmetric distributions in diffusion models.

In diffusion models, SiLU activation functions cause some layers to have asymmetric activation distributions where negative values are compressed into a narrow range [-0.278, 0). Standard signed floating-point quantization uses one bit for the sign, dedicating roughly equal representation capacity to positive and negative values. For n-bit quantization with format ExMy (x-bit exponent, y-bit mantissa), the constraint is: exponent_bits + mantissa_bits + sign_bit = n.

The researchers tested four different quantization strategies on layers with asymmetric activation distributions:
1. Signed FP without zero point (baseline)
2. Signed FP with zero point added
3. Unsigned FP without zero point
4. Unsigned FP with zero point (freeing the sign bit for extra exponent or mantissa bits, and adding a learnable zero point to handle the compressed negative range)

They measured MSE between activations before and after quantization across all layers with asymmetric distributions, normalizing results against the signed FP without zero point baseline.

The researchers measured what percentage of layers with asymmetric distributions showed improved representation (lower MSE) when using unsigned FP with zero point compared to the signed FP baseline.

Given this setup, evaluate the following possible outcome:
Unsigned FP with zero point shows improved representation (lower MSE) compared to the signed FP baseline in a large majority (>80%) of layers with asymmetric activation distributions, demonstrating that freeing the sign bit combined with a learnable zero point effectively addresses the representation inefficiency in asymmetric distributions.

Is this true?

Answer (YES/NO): YES